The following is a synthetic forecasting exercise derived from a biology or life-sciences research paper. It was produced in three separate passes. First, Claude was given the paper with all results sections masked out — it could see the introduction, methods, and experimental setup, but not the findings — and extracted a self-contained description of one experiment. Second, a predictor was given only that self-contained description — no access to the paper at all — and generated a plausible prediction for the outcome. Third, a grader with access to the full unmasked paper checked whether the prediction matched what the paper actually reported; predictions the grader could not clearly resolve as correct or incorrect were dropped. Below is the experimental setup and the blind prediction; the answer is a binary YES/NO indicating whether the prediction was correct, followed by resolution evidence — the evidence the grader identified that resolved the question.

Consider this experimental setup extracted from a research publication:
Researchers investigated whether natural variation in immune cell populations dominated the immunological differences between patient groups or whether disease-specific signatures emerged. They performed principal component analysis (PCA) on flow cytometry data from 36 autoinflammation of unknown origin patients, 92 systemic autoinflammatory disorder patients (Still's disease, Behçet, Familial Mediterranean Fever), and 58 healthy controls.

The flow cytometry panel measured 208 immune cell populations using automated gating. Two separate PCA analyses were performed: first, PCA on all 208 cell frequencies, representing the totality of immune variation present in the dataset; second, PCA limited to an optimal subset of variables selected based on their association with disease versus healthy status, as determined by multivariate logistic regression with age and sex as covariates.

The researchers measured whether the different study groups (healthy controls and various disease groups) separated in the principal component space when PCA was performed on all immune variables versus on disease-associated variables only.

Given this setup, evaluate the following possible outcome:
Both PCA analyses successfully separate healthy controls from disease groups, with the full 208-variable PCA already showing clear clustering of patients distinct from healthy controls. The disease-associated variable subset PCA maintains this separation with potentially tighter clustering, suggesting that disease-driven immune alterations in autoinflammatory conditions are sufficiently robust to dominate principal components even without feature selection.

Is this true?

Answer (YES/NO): NO